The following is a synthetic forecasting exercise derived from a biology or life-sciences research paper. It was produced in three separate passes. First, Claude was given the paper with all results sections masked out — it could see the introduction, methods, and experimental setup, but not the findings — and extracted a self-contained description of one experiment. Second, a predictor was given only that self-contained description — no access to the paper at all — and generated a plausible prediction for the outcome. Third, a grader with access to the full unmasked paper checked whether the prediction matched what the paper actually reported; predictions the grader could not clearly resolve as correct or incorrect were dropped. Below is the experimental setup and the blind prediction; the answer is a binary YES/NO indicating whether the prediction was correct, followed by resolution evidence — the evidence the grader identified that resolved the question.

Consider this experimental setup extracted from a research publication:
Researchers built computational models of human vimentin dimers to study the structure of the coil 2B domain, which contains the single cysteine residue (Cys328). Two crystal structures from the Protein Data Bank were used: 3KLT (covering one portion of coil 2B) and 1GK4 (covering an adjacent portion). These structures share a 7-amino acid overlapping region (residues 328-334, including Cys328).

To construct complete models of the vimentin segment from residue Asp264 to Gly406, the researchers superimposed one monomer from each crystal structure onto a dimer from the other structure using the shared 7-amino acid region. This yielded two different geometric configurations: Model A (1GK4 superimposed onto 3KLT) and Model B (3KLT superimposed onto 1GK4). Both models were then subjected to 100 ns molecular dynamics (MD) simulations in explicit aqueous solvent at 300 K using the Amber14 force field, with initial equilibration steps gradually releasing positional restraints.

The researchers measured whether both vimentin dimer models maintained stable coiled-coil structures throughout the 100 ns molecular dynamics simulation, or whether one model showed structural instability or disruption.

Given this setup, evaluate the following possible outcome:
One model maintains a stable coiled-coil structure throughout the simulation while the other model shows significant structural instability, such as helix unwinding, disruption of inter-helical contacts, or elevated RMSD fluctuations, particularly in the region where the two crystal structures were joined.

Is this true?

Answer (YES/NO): YES